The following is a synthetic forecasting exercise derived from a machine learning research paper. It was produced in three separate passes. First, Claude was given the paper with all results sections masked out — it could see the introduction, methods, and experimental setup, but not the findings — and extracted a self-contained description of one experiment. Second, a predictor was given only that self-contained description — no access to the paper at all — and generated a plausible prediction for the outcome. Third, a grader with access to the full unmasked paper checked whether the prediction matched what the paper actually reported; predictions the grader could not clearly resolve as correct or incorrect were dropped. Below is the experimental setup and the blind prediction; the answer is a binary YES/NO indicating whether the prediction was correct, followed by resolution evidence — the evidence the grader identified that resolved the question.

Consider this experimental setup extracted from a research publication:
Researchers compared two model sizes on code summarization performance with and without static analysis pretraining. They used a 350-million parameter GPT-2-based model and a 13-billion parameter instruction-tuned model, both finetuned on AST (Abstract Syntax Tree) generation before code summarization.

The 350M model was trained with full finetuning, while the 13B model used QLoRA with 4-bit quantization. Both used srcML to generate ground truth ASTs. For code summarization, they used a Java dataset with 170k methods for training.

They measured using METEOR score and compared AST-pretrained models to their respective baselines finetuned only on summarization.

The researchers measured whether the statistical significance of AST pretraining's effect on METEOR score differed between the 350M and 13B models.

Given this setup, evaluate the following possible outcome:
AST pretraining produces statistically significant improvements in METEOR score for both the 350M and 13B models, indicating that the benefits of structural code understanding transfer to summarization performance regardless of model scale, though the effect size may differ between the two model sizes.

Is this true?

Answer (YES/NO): NO